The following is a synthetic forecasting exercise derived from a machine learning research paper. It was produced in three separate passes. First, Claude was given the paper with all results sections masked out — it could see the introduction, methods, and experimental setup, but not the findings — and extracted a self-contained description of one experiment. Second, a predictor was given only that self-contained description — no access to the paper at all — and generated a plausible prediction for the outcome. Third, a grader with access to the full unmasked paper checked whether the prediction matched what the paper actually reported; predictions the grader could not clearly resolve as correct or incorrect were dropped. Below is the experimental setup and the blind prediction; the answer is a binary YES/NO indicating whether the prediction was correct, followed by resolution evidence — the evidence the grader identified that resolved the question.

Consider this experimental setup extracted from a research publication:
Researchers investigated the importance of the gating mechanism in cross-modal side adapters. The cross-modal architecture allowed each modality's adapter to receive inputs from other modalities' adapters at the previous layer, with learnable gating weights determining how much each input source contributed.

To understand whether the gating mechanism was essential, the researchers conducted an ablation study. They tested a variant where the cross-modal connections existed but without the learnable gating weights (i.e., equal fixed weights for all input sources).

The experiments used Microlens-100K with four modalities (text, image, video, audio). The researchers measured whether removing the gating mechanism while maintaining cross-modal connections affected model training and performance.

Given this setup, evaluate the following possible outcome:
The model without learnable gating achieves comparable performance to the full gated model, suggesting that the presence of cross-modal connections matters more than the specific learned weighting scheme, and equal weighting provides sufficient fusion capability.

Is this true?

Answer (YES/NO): NO